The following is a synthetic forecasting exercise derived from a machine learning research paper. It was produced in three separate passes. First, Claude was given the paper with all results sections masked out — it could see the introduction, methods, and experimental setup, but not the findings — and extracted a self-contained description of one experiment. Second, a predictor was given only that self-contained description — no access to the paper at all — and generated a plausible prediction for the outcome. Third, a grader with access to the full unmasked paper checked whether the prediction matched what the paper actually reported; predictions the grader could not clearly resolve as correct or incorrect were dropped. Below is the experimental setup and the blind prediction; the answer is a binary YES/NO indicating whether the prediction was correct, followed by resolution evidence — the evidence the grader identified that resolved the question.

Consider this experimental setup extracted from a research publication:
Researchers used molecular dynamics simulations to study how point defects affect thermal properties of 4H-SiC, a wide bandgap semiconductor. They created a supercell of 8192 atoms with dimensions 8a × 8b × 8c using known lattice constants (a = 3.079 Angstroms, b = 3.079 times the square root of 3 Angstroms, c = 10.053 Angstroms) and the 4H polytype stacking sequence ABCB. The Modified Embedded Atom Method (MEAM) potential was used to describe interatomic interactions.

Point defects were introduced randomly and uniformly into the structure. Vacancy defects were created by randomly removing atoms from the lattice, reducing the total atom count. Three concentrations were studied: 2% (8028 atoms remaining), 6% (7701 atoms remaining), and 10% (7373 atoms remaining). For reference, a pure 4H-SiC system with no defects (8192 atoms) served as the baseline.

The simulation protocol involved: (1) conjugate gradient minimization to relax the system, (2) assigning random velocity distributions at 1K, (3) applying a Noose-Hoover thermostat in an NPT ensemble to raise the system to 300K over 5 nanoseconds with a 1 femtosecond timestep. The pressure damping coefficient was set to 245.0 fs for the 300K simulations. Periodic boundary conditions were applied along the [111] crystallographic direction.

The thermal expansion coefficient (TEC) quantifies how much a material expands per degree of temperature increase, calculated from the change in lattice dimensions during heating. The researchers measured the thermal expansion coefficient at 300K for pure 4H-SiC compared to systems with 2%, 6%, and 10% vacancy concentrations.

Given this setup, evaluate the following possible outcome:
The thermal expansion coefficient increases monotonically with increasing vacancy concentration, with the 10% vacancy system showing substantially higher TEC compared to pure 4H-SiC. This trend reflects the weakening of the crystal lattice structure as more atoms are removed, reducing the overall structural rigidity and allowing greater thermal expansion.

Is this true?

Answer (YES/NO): NO